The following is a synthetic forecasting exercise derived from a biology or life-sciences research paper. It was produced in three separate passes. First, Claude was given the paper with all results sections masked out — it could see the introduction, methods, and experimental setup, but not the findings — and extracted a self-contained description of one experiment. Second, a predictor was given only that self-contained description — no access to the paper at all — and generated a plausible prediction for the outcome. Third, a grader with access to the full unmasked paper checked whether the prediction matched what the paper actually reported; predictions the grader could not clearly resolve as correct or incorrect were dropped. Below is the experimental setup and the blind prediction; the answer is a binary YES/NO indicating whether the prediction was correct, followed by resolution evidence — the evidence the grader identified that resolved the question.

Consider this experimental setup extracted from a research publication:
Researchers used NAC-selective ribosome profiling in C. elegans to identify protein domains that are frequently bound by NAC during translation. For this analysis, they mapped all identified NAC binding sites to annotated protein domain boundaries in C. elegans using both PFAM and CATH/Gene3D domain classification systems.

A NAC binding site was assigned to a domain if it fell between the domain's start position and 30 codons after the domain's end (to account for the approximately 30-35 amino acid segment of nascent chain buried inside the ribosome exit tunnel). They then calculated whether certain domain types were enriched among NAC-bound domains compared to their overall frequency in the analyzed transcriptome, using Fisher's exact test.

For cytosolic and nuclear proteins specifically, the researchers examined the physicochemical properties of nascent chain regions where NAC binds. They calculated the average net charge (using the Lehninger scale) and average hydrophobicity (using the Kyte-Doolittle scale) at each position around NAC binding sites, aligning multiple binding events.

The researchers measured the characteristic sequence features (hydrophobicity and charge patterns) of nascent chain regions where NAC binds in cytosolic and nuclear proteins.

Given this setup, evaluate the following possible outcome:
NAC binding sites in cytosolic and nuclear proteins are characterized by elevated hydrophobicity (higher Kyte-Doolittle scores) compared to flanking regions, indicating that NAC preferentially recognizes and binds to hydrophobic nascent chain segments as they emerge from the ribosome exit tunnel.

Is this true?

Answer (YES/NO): YES